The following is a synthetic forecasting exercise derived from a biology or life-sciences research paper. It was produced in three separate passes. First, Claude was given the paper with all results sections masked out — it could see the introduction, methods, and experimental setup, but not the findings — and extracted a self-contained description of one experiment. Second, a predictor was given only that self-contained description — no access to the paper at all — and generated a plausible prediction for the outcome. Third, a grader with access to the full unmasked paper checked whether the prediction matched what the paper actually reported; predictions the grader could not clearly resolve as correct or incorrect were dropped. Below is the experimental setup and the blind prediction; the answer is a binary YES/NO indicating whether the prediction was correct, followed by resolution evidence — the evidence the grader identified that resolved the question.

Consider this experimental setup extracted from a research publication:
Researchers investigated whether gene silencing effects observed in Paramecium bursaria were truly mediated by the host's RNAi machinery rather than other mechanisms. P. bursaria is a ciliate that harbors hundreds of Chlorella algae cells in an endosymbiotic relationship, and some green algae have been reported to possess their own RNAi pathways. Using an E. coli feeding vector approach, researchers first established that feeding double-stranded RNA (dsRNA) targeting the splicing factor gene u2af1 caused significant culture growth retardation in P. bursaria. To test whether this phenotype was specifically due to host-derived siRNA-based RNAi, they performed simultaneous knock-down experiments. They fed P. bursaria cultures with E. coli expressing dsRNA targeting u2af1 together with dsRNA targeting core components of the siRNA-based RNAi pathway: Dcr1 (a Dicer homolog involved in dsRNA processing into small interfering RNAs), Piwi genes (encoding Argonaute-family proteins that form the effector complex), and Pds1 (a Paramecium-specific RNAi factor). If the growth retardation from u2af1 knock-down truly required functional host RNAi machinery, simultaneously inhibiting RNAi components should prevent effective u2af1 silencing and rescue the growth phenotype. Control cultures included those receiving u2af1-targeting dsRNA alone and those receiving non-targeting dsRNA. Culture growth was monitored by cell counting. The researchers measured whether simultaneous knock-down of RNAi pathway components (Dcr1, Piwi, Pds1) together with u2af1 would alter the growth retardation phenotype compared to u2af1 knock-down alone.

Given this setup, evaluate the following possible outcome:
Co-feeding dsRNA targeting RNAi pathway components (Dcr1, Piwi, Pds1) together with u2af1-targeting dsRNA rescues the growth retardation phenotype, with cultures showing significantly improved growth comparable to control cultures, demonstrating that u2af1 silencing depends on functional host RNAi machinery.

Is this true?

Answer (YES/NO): YES